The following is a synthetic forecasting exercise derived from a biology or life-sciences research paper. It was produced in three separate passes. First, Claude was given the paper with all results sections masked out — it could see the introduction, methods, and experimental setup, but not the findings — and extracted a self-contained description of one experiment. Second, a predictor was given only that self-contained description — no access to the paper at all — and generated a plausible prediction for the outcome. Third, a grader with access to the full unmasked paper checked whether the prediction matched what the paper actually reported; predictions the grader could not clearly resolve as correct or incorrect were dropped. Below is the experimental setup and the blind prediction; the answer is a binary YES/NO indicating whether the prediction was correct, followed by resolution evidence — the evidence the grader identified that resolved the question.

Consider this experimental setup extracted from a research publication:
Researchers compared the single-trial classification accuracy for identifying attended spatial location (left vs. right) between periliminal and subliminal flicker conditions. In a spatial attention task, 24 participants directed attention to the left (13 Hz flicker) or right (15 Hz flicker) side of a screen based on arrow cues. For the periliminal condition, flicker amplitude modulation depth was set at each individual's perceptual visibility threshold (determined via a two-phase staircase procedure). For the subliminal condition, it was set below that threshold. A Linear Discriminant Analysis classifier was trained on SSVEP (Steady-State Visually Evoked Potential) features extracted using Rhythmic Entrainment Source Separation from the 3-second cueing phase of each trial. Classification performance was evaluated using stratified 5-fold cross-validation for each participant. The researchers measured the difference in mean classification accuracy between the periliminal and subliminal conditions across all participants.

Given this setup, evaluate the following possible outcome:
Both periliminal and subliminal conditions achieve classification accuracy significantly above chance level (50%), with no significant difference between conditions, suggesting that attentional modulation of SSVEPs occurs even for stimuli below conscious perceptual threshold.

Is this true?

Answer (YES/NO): NO